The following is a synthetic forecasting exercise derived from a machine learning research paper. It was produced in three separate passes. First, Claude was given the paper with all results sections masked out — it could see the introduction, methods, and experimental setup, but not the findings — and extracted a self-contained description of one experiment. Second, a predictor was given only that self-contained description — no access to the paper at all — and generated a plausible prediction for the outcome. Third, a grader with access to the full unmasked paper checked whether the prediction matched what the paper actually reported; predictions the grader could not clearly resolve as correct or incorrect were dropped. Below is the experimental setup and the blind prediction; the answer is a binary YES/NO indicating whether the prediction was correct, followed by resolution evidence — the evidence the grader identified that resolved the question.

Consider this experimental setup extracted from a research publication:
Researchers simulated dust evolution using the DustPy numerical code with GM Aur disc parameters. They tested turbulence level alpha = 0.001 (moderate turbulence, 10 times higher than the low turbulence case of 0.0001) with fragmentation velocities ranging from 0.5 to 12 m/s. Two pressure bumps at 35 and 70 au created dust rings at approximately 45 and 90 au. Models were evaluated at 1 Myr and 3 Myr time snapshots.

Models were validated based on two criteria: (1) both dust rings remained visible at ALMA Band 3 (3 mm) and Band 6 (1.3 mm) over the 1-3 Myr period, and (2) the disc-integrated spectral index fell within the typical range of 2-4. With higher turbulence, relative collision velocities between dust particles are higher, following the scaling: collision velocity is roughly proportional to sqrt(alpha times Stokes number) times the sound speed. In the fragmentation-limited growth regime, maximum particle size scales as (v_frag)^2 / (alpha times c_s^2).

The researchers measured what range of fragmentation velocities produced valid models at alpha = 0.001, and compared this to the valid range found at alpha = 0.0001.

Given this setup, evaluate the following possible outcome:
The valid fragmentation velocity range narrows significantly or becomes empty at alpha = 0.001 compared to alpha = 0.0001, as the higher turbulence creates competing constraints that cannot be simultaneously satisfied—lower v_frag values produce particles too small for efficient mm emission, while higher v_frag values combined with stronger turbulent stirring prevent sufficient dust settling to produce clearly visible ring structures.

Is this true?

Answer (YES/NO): NO